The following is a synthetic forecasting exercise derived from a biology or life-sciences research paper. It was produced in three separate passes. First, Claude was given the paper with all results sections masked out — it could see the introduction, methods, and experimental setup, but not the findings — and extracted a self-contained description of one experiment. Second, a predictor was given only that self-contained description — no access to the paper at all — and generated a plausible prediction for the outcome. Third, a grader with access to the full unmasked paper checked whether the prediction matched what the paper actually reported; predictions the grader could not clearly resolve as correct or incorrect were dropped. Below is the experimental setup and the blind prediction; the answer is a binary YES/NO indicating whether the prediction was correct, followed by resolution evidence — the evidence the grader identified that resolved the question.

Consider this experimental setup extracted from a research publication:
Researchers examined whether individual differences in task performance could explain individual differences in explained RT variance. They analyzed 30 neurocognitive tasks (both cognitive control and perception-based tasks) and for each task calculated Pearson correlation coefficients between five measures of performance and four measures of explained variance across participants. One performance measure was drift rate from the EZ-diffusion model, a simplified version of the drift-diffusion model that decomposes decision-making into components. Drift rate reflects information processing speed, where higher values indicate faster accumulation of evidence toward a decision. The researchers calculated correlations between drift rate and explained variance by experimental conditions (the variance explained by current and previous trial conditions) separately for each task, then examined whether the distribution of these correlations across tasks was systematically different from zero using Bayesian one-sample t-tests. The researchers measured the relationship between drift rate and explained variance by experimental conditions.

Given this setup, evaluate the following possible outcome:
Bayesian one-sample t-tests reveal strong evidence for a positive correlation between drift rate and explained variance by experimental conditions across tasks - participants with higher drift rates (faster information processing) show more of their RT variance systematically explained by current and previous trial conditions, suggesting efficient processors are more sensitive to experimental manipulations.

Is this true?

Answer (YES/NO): YES